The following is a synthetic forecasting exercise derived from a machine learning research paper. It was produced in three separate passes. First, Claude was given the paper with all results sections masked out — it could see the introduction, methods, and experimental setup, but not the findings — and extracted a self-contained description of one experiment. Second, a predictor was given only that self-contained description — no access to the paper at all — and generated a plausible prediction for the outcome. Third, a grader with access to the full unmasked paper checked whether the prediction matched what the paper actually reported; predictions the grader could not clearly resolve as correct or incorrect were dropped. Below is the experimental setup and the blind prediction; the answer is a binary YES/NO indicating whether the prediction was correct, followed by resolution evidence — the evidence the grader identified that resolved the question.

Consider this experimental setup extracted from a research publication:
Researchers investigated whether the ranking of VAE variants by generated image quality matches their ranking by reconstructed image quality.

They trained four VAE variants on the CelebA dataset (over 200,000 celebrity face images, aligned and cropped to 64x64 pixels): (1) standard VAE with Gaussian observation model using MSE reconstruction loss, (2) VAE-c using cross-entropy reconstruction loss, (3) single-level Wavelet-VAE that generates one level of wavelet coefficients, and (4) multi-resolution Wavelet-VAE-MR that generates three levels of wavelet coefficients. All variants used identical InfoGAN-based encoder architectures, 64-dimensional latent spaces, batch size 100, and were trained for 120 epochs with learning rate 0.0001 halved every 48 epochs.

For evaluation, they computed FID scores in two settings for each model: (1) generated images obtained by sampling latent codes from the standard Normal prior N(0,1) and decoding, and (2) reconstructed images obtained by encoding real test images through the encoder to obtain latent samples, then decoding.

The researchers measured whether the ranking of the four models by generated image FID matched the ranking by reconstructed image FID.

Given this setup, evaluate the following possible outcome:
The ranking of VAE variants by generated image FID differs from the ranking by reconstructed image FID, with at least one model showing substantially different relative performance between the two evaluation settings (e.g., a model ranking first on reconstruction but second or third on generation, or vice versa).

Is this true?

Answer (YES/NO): YES